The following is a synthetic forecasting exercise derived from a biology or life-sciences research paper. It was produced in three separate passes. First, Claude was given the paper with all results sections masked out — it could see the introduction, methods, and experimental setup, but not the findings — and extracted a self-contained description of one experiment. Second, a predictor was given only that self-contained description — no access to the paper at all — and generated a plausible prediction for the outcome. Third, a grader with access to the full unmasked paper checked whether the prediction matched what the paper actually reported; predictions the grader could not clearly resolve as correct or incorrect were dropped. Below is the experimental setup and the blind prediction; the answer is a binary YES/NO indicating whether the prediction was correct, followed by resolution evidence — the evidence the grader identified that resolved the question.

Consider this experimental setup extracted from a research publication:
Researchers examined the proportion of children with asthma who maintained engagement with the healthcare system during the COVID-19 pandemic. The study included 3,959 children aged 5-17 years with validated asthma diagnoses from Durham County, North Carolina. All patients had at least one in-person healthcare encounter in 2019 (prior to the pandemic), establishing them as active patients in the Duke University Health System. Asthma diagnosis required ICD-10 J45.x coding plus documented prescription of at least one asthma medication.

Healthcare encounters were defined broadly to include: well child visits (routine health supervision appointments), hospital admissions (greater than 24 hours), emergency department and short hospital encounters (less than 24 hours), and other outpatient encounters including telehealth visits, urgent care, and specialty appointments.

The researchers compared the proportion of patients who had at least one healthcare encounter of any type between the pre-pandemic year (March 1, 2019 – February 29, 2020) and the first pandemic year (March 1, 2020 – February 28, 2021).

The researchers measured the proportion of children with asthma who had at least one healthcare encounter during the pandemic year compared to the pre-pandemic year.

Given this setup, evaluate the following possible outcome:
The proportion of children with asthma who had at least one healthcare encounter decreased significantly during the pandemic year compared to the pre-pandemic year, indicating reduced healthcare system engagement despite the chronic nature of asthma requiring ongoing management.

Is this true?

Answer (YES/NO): NO